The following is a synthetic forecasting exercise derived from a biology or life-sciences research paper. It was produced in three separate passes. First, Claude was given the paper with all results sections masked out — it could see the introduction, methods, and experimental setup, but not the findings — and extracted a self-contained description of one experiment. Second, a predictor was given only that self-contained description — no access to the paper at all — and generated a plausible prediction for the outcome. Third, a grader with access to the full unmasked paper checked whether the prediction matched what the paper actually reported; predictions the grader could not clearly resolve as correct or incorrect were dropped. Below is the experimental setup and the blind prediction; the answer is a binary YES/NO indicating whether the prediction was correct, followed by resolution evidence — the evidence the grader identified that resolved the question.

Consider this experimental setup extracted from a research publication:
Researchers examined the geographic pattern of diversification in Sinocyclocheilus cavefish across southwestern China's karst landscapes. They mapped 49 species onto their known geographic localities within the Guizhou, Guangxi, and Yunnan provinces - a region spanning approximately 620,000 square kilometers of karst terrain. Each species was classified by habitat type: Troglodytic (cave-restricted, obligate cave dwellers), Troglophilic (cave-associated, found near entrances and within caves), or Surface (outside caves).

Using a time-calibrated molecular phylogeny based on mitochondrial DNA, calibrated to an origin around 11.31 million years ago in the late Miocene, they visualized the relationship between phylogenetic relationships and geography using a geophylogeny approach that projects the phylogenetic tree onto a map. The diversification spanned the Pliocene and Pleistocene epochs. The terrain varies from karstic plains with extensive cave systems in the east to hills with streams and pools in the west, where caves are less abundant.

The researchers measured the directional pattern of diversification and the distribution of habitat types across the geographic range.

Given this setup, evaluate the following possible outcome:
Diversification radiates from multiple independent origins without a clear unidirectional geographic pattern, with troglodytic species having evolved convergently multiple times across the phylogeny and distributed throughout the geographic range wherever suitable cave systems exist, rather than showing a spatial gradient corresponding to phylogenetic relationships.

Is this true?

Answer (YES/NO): NO